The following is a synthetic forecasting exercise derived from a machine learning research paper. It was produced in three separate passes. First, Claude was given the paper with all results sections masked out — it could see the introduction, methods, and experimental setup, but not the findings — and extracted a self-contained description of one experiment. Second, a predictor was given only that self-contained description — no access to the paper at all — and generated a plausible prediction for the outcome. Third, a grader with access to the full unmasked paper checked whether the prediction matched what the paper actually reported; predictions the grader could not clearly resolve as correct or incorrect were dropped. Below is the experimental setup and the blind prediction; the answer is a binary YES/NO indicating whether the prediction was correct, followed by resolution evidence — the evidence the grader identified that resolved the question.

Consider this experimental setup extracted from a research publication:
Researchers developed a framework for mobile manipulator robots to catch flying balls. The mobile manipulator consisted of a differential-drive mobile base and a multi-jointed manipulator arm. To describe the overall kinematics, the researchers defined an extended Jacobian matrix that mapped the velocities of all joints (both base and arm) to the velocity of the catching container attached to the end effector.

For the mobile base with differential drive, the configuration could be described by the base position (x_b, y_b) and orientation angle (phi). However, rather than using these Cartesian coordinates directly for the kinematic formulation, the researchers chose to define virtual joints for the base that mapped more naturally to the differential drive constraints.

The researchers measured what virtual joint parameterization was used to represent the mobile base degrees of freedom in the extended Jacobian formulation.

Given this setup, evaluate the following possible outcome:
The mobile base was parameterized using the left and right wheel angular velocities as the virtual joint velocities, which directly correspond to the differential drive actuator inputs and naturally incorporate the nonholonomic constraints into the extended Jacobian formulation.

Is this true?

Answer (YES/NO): NO